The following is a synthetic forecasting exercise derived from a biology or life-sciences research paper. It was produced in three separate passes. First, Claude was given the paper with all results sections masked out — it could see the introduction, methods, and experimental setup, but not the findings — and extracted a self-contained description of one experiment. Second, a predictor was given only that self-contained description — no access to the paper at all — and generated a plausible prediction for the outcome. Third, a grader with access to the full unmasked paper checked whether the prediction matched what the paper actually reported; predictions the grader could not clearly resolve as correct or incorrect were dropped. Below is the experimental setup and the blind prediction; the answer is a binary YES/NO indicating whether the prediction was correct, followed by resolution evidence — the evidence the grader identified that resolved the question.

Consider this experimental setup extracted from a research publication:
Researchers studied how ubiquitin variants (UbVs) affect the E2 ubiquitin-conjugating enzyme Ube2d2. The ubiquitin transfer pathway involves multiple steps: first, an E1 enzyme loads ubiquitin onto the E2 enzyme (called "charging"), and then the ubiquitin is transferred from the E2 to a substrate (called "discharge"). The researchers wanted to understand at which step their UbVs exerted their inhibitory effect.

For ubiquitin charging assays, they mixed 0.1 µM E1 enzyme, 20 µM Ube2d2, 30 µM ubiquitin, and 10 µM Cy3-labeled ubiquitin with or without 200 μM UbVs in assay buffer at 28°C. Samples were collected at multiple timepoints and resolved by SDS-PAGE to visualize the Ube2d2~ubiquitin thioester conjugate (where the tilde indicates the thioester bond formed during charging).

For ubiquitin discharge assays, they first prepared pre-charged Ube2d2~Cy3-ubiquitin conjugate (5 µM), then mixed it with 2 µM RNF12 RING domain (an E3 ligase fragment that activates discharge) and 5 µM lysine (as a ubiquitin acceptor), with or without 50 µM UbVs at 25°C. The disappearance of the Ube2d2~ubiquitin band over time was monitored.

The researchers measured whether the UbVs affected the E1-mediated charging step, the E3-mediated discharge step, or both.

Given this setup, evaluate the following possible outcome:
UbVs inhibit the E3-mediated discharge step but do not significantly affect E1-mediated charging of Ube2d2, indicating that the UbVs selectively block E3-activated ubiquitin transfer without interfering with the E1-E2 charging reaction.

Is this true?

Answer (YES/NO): NO